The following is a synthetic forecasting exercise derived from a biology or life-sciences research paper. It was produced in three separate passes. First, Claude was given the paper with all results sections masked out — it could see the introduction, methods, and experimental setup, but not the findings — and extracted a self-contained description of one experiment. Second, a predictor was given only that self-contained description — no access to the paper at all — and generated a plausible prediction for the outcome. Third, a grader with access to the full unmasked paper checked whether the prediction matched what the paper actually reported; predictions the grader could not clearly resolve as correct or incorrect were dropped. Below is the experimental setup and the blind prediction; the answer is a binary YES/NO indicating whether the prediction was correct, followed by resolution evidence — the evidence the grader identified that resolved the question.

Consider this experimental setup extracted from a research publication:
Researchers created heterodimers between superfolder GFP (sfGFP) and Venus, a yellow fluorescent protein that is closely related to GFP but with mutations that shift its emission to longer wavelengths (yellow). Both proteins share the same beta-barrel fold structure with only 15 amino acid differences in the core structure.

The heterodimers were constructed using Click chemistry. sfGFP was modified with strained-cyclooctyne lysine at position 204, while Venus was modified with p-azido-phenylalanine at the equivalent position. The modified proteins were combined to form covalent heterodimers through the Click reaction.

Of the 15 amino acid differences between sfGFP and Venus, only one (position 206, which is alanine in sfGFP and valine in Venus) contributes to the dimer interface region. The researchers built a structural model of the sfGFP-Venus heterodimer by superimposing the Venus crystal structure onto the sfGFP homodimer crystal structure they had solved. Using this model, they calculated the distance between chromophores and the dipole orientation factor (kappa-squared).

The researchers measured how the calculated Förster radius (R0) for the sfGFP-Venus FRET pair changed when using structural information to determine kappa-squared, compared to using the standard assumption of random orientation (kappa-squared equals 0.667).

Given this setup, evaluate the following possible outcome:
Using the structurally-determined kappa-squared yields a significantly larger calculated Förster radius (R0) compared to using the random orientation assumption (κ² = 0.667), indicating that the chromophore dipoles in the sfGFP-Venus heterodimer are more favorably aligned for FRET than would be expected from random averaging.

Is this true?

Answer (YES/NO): YES